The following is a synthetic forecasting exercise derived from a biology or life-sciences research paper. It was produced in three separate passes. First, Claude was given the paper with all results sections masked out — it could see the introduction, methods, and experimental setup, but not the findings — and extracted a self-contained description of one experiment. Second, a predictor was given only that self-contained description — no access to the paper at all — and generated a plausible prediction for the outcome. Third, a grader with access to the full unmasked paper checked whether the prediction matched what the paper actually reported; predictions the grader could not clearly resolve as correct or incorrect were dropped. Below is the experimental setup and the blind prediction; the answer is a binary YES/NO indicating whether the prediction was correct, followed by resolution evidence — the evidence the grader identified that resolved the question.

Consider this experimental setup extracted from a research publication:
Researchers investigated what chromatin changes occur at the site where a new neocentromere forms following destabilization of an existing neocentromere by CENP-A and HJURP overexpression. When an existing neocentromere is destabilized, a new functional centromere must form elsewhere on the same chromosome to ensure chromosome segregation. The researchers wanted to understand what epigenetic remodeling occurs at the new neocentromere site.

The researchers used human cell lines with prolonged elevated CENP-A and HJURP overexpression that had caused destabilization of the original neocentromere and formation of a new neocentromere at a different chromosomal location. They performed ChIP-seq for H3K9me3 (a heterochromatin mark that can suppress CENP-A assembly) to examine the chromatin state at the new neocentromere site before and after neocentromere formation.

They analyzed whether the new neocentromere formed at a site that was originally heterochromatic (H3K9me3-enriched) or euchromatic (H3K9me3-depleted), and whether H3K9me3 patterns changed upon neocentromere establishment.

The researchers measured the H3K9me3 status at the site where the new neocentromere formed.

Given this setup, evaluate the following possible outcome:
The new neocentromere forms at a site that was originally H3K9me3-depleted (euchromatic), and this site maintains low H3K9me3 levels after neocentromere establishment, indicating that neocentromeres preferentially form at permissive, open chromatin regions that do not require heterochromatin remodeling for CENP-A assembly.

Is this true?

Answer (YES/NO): NO